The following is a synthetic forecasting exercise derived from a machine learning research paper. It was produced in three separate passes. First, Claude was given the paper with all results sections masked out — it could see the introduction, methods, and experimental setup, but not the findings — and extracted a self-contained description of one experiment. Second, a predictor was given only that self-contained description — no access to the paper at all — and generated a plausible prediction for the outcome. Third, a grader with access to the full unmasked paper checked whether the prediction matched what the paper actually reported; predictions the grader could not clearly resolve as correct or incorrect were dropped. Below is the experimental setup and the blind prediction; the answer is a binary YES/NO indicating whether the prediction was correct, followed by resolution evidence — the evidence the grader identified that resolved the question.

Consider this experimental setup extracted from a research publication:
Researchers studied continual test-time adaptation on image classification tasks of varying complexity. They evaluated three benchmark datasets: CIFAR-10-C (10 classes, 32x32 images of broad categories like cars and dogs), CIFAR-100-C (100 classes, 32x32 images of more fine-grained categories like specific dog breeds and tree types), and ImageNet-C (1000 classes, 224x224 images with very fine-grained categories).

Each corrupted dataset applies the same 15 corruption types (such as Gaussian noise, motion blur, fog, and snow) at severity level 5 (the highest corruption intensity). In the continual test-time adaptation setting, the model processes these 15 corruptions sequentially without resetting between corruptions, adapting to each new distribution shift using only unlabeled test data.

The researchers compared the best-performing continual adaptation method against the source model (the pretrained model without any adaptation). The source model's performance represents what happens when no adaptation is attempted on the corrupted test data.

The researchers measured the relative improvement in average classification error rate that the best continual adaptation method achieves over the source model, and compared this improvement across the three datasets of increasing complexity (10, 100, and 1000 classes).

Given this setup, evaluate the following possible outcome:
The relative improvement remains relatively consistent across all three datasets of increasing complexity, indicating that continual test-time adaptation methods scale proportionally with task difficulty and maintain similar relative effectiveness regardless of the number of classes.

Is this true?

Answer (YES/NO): NO